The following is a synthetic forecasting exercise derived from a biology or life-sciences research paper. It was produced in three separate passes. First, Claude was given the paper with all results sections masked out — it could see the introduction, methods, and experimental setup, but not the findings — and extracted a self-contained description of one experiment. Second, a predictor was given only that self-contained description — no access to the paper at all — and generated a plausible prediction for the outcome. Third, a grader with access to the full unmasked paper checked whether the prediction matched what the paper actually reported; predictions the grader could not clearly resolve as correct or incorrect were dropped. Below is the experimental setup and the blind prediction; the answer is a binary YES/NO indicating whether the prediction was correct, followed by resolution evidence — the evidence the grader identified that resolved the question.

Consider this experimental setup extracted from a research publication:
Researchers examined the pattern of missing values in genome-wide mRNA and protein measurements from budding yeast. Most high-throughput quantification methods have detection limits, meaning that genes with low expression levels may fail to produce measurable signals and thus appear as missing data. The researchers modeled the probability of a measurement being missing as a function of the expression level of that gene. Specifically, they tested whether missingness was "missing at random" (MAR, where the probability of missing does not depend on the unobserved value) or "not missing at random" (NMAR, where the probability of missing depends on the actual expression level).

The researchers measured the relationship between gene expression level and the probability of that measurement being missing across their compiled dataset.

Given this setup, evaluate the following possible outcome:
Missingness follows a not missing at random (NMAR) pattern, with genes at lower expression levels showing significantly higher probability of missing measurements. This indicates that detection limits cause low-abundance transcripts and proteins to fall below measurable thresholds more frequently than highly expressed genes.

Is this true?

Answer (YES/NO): YES